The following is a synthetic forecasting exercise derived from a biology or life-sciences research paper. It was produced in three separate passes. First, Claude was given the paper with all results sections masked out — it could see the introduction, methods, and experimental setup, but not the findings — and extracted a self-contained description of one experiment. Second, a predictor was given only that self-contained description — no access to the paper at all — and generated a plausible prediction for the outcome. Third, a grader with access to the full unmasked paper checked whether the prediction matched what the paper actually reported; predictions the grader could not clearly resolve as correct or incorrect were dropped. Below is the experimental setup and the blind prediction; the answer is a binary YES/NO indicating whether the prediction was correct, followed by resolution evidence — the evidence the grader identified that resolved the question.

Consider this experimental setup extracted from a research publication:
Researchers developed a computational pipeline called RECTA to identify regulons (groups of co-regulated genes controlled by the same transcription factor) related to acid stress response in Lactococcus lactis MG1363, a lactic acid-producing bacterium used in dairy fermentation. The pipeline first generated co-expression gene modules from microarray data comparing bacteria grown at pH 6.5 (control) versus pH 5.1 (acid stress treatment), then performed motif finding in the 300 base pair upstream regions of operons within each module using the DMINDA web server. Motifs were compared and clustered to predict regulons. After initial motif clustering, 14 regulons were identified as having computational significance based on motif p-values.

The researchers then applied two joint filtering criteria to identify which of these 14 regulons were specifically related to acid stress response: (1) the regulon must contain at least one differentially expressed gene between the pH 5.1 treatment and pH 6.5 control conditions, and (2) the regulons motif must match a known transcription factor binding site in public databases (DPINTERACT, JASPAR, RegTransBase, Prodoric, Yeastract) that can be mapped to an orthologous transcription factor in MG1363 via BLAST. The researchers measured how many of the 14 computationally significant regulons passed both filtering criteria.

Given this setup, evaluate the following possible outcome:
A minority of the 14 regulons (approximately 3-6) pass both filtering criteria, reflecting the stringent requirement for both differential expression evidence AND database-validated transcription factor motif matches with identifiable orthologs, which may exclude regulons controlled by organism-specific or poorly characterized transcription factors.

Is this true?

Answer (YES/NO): YES